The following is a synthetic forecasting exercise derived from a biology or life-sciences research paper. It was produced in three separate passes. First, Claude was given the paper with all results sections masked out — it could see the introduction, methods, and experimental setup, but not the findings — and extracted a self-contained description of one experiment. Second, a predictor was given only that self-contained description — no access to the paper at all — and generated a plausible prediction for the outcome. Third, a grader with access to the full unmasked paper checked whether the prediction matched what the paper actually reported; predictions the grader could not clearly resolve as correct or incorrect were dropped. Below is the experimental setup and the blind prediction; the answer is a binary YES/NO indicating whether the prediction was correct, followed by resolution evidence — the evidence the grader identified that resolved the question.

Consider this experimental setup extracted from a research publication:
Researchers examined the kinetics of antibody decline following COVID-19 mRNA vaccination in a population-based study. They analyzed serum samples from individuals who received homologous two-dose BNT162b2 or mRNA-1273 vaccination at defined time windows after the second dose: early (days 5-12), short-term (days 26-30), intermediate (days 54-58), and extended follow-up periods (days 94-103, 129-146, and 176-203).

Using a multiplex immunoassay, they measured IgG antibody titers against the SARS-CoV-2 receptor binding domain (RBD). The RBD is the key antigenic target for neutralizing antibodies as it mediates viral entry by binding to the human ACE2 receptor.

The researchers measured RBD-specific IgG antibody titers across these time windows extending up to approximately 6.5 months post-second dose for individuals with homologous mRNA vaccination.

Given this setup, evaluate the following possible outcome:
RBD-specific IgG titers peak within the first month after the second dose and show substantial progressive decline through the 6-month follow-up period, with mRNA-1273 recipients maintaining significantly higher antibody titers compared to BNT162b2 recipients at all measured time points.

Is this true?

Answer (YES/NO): YES